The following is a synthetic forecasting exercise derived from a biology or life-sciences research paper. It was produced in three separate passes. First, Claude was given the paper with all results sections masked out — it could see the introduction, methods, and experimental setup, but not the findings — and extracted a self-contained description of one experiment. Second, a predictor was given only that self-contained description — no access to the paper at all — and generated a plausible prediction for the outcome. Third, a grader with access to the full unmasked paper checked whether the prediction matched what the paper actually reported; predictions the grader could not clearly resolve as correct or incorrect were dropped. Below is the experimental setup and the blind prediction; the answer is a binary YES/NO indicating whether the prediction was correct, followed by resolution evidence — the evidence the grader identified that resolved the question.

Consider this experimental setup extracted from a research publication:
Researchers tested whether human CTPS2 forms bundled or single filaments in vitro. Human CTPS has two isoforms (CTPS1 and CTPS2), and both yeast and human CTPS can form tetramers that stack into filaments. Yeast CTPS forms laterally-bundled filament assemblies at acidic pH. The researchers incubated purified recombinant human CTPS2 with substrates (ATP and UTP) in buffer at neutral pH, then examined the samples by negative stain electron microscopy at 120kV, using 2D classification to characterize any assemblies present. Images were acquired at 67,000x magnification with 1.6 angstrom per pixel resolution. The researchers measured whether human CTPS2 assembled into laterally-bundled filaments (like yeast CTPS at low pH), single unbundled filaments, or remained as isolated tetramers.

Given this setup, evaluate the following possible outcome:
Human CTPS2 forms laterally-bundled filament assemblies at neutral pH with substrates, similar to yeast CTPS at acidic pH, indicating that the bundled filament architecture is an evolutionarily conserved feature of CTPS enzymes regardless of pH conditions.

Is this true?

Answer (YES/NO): NO